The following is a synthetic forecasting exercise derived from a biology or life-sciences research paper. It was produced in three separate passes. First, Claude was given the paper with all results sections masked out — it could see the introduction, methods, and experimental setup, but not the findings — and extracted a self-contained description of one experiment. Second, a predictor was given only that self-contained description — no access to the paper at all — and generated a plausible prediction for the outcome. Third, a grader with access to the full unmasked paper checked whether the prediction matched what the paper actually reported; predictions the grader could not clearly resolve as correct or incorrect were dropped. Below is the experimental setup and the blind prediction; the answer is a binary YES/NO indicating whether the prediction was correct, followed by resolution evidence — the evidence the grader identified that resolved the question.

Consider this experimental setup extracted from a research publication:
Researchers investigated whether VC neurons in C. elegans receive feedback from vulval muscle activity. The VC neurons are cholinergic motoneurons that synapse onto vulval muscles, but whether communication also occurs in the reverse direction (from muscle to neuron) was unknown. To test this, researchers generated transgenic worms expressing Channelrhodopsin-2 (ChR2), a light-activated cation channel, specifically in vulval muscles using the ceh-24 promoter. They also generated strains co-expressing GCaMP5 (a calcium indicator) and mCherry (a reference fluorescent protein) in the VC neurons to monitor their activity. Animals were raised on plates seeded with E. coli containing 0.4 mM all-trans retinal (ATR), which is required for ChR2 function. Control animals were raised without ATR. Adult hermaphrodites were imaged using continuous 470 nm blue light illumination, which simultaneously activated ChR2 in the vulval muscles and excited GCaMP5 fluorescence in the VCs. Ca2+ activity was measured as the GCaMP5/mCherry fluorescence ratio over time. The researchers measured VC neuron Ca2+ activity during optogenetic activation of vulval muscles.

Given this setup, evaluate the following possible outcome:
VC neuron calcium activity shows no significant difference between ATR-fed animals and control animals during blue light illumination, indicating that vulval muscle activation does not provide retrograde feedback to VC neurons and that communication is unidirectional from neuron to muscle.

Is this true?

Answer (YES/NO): NO